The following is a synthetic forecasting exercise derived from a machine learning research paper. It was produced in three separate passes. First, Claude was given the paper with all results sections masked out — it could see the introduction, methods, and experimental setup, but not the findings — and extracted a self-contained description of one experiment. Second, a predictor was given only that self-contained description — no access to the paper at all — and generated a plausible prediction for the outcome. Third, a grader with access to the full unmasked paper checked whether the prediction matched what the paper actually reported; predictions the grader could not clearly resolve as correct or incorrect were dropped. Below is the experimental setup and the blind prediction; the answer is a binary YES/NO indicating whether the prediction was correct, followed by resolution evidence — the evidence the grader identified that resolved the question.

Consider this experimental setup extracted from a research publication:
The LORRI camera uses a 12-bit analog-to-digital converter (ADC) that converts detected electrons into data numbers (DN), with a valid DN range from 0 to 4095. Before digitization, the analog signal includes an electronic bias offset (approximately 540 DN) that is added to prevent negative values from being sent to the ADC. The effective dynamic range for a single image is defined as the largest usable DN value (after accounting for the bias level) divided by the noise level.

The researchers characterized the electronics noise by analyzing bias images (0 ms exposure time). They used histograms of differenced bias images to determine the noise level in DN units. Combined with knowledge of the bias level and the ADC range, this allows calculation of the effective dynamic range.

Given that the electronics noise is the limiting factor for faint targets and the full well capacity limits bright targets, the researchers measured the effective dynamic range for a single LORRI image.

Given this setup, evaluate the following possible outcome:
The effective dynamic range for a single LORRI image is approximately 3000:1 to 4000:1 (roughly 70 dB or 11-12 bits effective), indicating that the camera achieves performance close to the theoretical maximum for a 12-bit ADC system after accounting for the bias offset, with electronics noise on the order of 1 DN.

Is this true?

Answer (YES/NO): YES